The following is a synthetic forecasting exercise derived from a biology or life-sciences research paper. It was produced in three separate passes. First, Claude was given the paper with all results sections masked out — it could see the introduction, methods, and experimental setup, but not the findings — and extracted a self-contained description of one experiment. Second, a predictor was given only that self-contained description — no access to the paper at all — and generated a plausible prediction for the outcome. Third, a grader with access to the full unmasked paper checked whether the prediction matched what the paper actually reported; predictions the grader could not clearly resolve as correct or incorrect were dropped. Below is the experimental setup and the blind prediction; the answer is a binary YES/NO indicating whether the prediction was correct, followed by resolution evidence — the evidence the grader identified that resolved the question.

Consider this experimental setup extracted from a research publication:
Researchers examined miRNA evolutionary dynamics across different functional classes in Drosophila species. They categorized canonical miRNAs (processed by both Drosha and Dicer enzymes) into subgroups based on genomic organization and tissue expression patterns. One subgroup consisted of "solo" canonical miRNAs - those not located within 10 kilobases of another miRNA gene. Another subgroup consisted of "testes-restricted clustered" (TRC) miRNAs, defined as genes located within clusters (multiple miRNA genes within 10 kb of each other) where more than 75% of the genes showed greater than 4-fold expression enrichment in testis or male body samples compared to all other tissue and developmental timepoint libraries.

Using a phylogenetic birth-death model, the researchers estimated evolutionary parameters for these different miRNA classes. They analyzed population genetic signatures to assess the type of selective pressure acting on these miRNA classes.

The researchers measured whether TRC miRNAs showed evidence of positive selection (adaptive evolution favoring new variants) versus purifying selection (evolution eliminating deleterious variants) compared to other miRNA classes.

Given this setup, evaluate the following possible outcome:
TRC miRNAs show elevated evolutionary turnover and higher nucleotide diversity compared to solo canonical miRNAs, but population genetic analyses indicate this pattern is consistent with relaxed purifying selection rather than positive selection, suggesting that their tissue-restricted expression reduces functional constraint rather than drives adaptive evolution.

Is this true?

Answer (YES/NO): NO